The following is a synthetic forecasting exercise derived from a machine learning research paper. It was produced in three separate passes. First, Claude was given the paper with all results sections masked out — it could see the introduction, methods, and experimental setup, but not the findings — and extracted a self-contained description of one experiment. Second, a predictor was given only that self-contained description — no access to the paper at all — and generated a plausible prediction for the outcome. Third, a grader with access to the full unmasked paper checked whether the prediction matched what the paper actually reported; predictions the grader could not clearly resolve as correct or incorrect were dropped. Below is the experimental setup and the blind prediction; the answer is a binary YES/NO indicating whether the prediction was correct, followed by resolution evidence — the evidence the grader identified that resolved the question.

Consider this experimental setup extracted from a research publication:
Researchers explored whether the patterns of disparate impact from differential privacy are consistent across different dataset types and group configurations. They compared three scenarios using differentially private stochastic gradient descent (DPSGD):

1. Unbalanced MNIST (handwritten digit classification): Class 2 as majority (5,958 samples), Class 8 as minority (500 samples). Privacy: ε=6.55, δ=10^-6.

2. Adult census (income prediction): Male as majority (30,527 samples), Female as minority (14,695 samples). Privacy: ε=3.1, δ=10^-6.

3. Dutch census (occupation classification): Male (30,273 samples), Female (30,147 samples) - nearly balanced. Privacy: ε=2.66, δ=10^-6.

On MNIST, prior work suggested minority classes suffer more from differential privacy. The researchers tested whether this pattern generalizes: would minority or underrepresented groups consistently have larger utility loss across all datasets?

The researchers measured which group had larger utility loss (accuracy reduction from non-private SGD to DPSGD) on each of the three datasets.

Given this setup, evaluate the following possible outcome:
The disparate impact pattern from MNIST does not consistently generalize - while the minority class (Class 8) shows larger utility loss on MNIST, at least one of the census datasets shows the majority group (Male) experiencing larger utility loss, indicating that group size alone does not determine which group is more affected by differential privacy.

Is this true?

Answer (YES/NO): YES